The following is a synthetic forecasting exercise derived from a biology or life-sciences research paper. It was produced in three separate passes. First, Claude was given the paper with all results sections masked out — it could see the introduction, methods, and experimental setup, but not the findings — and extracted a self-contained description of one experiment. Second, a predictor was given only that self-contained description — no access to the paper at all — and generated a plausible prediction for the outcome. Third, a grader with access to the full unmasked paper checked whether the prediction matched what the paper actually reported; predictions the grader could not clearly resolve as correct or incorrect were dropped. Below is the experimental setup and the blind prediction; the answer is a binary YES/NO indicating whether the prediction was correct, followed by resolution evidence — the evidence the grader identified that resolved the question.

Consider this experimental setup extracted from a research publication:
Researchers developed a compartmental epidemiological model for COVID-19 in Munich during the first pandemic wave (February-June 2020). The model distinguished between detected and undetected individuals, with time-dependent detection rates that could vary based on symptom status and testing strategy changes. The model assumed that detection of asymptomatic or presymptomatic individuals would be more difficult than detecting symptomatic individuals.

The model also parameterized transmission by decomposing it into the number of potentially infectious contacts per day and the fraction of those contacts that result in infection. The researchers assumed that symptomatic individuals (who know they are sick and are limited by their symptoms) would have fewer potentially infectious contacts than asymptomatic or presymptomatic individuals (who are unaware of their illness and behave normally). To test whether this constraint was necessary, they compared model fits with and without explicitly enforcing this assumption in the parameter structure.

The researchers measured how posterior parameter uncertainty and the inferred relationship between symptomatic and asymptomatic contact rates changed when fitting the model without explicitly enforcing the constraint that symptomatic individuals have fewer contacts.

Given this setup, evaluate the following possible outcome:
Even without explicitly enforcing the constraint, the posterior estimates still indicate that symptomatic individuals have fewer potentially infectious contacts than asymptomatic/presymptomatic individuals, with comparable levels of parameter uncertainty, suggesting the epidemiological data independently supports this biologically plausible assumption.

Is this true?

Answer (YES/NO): NO